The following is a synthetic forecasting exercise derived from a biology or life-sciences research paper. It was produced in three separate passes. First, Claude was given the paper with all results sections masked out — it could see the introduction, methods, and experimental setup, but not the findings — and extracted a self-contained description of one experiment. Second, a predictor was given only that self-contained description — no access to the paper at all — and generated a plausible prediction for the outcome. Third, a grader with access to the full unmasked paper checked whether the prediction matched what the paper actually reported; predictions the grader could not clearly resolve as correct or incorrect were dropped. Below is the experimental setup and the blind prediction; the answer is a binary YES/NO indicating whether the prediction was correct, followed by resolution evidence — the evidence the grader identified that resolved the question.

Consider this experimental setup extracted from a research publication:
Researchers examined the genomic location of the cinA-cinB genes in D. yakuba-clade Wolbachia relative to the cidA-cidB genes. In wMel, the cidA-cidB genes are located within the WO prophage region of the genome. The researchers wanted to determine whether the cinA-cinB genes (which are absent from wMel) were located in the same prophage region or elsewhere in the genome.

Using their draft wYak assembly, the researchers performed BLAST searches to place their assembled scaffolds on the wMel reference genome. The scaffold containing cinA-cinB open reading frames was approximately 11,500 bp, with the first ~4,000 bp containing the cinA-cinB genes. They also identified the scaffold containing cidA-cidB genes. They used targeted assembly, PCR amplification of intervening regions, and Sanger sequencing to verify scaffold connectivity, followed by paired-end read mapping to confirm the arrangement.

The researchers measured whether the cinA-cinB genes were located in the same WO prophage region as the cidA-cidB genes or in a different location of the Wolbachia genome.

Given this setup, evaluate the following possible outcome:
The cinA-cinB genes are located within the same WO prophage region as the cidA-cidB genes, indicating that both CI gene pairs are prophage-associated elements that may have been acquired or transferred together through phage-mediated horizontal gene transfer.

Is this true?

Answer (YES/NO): NO